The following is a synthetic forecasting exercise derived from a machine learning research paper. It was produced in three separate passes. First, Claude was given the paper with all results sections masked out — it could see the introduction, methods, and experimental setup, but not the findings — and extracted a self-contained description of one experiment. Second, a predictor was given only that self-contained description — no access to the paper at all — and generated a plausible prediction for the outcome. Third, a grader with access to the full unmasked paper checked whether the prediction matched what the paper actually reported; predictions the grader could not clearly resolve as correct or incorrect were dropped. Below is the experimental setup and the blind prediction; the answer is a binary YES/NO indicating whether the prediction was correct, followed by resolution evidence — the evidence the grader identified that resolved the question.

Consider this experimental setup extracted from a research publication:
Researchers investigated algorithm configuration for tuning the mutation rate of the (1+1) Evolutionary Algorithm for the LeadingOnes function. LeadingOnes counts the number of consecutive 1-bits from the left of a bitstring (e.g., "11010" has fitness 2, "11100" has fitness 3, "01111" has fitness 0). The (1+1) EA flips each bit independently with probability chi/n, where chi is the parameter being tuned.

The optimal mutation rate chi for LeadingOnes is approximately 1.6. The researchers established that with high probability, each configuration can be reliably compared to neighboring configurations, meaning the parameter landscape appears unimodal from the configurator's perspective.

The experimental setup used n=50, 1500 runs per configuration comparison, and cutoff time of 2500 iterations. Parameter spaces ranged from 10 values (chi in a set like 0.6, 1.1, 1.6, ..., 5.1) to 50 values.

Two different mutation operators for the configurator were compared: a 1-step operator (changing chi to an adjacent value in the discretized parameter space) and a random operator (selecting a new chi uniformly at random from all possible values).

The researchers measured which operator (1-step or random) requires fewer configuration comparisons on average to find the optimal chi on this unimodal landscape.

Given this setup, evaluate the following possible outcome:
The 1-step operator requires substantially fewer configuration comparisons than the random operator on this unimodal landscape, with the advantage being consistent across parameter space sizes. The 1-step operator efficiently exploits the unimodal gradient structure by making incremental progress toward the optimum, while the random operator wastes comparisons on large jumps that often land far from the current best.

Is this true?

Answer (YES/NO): NO